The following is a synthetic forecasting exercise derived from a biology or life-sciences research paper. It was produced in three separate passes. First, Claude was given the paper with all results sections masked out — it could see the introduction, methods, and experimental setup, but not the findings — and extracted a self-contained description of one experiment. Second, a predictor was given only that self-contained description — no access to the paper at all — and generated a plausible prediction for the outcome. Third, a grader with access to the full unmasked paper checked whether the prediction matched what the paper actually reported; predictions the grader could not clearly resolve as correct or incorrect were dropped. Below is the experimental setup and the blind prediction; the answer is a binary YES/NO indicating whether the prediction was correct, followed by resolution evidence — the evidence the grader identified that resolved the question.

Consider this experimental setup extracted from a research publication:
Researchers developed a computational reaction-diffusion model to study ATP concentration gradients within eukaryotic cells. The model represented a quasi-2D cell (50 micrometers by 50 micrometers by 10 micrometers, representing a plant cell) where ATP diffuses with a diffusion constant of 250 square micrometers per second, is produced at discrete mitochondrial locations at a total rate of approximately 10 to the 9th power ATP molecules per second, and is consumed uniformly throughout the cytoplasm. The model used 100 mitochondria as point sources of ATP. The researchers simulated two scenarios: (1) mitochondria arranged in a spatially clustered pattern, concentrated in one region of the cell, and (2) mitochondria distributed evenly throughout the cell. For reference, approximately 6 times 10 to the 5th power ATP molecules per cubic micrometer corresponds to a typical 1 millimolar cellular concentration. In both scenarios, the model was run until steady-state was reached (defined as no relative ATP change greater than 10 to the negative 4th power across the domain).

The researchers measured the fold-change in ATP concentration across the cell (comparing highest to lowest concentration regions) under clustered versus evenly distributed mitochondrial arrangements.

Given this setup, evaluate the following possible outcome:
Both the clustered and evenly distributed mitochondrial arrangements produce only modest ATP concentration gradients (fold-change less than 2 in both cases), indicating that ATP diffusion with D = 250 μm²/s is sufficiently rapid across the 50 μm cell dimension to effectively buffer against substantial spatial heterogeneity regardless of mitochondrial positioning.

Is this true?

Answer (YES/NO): NO